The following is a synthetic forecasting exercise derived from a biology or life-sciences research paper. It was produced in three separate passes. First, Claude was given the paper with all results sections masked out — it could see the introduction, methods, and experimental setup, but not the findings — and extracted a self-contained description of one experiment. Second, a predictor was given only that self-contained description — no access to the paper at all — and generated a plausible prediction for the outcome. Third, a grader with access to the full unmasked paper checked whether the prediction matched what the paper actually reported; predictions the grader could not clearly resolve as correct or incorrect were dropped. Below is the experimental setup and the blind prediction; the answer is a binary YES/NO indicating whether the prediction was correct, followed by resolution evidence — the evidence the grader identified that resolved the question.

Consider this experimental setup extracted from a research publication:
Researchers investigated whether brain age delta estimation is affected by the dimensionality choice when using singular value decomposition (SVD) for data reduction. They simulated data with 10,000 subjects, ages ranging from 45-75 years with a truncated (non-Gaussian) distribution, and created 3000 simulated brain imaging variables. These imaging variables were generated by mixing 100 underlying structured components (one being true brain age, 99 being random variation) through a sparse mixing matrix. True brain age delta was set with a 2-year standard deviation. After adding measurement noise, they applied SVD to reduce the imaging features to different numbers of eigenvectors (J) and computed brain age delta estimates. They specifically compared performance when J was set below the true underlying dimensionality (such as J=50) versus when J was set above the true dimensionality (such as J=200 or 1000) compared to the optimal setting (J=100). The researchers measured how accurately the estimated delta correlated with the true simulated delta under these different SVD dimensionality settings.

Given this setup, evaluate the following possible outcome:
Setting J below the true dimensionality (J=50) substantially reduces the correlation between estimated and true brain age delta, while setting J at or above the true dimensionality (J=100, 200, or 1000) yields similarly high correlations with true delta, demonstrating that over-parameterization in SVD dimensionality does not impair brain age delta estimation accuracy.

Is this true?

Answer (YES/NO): NO